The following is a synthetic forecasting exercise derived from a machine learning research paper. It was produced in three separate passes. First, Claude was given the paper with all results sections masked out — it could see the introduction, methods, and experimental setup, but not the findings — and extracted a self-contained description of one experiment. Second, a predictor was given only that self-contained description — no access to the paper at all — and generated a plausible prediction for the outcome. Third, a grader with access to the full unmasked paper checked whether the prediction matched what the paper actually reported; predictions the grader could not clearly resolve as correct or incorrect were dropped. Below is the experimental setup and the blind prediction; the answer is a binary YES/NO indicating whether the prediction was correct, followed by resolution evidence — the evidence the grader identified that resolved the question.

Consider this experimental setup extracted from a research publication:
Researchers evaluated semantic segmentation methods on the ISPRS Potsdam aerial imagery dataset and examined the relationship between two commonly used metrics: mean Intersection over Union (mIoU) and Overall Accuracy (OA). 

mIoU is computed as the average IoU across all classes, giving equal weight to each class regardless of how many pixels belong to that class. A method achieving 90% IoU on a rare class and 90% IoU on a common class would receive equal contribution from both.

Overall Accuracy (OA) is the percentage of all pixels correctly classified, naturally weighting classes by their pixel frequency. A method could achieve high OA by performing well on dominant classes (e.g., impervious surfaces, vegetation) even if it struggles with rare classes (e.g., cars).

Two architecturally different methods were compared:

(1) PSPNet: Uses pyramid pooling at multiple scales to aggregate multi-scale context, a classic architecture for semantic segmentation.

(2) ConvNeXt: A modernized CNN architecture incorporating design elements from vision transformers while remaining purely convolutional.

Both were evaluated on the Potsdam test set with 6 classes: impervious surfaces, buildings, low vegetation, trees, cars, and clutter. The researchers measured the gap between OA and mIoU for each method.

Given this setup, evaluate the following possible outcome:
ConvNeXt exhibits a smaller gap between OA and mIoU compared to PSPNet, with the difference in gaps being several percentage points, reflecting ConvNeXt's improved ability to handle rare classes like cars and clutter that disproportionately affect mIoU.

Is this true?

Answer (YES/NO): YES